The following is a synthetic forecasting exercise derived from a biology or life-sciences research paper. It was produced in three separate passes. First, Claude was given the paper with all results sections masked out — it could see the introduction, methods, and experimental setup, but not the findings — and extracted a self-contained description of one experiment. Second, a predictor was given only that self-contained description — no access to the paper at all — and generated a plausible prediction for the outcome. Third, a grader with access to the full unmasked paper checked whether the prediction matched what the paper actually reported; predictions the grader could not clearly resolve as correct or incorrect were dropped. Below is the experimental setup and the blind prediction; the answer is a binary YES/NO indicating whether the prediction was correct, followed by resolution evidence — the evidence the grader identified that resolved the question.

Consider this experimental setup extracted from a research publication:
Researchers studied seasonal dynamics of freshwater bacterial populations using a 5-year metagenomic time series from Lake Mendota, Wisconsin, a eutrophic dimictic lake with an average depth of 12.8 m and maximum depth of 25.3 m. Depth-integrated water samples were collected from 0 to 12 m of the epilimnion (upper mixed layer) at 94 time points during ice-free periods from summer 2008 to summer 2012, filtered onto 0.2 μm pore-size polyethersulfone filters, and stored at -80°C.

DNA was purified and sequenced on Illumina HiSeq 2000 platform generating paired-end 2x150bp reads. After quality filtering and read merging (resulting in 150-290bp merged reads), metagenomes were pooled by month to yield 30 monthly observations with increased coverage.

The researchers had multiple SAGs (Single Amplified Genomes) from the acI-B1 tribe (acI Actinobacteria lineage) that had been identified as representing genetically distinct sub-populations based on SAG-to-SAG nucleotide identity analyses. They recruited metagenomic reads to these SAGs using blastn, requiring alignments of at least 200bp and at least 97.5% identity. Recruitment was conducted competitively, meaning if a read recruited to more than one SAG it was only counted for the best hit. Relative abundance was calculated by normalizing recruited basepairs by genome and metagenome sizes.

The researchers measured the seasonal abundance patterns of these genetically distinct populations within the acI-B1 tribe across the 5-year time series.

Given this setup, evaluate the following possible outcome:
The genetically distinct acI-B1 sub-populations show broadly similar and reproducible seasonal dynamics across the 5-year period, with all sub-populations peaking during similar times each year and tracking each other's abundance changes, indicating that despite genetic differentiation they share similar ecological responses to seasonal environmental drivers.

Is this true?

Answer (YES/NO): NO